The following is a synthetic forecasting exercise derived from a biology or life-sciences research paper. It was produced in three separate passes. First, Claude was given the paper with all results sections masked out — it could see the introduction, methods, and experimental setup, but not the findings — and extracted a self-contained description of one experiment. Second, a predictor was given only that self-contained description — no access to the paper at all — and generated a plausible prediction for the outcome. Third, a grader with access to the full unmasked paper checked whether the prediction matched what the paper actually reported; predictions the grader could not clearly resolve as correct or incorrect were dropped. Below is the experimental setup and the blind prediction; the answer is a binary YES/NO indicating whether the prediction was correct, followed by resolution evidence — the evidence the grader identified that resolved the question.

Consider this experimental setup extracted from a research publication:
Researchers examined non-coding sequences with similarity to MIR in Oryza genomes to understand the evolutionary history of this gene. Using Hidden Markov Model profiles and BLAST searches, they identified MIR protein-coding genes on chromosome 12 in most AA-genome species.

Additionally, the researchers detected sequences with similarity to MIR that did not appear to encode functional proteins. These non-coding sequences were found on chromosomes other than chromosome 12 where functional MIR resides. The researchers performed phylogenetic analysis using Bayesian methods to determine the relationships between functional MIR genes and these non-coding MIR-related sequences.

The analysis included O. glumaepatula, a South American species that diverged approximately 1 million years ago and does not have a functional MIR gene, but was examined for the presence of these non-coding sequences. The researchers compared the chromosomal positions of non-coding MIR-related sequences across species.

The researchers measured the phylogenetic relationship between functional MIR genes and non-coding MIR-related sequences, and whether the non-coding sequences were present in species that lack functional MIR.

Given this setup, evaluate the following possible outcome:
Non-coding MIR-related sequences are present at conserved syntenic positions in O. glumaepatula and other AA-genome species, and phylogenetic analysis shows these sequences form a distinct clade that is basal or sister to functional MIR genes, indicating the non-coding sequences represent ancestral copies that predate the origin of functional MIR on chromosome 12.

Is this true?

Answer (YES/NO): YES